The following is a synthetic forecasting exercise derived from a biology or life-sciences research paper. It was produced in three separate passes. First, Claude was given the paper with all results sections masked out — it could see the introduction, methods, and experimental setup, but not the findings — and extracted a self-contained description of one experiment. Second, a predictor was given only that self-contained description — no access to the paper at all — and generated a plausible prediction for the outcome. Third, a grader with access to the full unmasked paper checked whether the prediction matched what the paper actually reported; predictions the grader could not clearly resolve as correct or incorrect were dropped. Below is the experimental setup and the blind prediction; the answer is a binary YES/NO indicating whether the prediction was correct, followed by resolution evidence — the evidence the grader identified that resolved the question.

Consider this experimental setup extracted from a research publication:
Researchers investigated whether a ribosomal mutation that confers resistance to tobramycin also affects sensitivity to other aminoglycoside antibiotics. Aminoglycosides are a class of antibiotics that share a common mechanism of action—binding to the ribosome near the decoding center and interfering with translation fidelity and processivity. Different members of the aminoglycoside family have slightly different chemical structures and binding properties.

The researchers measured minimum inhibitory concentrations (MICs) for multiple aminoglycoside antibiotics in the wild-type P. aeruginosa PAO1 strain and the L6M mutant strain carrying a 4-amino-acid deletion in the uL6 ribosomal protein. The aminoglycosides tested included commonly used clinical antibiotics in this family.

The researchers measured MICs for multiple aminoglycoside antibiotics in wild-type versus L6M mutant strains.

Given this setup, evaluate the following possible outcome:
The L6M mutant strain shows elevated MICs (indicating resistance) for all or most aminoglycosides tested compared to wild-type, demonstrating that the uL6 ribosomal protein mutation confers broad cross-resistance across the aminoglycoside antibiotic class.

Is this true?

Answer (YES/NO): YES